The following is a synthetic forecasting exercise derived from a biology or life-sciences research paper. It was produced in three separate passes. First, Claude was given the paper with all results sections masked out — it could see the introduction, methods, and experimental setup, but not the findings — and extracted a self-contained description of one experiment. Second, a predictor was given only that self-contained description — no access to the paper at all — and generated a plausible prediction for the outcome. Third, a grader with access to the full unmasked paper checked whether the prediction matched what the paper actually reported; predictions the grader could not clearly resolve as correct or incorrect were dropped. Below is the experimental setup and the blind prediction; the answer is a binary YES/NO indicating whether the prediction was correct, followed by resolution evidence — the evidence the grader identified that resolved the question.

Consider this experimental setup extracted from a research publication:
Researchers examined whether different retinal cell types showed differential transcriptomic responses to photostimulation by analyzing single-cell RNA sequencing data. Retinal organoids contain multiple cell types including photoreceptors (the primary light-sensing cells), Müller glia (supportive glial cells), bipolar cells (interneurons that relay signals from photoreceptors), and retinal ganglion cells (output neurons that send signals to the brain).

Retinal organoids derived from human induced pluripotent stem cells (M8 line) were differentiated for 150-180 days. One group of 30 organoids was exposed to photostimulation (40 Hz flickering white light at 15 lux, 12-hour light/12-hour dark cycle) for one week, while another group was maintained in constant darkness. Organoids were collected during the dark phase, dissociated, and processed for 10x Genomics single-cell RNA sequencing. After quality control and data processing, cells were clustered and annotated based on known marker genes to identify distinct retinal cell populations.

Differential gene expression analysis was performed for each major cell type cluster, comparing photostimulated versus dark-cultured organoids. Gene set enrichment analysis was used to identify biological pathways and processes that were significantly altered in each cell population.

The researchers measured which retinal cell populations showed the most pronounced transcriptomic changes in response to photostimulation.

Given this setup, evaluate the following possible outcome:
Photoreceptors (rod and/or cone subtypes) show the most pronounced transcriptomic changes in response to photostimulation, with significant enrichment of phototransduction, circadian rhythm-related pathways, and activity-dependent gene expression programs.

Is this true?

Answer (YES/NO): NO